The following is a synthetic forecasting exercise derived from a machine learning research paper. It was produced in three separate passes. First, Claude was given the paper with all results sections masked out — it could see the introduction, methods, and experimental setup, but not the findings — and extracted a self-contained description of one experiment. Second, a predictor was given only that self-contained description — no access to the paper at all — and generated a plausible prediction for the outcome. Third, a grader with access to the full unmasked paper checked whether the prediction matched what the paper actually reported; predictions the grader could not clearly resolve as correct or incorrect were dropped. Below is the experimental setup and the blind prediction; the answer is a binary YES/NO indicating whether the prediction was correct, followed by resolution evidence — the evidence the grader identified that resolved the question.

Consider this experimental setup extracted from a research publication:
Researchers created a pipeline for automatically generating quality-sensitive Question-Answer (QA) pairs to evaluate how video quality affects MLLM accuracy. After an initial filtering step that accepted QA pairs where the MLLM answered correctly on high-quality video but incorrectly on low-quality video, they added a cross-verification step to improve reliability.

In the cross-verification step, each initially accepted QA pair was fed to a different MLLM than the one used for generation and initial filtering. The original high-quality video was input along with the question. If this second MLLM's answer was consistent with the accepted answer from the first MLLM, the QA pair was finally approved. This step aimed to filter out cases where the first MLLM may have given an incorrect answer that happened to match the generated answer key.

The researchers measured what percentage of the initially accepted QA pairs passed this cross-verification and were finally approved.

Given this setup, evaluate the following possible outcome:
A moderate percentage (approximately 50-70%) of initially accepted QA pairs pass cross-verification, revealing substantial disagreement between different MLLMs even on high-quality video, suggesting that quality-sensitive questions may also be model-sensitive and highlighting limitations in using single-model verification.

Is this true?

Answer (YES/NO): YES